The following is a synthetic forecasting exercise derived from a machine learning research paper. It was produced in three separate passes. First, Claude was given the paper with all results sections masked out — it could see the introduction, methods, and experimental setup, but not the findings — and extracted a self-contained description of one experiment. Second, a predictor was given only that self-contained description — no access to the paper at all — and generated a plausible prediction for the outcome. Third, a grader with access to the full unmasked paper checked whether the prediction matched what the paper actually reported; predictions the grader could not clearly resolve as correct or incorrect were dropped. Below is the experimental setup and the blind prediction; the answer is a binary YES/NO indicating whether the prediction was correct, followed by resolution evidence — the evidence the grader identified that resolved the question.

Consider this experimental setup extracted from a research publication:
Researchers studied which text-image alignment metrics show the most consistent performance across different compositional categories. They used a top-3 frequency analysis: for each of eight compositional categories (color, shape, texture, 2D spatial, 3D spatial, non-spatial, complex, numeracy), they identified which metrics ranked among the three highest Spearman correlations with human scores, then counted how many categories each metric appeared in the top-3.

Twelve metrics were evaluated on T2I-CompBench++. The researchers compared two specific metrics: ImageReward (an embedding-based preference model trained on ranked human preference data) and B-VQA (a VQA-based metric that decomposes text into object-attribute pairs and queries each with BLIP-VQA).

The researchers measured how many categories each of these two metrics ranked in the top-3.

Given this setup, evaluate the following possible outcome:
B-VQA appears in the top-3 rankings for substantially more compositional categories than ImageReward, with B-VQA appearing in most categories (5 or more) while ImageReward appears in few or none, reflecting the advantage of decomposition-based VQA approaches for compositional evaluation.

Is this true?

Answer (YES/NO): NO